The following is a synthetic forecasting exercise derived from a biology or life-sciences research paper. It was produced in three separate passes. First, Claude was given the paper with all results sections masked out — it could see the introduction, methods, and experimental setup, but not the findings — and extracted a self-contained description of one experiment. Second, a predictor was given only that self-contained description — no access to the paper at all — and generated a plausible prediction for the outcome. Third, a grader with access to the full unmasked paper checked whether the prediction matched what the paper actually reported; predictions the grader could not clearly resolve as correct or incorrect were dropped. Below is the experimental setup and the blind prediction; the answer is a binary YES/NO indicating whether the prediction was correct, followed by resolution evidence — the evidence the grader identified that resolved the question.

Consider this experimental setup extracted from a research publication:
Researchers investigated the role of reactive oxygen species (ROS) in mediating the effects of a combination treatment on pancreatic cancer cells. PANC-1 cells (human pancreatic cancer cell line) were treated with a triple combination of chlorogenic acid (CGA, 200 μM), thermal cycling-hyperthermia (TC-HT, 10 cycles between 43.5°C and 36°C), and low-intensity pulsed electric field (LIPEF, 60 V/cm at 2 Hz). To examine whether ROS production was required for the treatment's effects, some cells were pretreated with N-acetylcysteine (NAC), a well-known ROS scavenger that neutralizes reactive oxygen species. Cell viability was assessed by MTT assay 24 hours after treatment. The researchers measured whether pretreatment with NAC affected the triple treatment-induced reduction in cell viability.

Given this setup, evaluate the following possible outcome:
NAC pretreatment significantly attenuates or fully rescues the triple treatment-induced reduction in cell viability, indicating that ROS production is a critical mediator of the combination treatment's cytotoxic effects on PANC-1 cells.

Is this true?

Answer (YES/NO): YES